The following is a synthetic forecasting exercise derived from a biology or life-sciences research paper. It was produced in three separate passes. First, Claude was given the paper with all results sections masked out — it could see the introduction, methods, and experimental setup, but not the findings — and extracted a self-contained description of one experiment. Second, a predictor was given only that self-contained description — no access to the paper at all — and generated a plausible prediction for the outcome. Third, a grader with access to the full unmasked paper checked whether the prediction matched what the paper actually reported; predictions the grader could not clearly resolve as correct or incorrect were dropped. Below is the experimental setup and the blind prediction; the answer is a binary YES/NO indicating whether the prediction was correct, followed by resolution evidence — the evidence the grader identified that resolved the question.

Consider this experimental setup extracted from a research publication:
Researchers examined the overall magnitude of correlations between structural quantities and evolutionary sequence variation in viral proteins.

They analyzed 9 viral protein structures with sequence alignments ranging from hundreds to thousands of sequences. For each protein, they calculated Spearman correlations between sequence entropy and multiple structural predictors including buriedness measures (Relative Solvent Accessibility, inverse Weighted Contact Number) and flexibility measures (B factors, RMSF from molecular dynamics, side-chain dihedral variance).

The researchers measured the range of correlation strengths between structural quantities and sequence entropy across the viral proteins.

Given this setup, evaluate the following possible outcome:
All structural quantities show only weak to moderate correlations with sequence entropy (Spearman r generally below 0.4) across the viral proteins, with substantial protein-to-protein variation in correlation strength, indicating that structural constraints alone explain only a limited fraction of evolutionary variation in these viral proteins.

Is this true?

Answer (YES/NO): YES